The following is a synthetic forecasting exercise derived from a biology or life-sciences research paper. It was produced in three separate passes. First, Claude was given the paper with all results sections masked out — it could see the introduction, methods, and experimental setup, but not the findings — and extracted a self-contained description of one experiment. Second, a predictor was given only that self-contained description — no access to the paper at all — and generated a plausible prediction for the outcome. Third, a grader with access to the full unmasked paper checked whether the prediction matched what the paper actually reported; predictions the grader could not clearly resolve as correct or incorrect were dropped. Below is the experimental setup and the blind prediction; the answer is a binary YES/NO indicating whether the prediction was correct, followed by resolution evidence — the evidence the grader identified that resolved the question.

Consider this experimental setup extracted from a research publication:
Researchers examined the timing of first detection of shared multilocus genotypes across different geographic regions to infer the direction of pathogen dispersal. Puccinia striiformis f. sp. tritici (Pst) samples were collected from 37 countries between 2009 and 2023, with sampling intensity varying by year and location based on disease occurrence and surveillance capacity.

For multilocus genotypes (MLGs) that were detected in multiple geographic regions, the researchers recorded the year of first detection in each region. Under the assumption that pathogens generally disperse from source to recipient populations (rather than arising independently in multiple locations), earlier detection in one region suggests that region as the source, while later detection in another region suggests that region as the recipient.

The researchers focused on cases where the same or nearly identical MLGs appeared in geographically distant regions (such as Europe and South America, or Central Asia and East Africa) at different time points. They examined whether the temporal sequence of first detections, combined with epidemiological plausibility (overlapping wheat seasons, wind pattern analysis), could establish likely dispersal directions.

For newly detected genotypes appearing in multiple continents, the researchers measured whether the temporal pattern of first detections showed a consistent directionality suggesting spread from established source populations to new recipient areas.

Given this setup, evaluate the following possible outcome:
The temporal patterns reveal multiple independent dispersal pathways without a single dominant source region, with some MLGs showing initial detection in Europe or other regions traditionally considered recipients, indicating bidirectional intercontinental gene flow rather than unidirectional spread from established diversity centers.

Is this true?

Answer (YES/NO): YES